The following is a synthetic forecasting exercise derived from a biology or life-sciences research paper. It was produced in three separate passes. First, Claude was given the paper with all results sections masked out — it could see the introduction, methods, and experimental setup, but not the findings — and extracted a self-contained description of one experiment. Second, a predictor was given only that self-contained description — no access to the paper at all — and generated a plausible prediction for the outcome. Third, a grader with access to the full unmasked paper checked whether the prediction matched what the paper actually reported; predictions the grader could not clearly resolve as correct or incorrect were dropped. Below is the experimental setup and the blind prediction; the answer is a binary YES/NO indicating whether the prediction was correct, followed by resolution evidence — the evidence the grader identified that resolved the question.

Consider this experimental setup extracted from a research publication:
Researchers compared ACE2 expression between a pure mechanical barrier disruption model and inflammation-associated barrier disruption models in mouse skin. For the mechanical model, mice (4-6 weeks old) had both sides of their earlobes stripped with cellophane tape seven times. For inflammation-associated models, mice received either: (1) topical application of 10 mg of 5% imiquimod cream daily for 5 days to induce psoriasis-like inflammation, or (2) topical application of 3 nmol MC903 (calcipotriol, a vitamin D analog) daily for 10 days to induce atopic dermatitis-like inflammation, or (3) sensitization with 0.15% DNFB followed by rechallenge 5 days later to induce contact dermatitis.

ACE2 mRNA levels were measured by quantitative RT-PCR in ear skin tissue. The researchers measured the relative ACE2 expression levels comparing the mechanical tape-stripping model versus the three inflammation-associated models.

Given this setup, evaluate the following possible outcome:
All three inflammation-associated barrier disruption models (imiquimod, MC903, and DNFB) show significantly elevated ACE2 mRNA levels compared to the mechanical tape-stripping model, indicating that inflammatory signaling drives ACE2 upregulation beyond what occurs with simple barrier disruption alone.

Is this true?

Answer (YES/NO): NO